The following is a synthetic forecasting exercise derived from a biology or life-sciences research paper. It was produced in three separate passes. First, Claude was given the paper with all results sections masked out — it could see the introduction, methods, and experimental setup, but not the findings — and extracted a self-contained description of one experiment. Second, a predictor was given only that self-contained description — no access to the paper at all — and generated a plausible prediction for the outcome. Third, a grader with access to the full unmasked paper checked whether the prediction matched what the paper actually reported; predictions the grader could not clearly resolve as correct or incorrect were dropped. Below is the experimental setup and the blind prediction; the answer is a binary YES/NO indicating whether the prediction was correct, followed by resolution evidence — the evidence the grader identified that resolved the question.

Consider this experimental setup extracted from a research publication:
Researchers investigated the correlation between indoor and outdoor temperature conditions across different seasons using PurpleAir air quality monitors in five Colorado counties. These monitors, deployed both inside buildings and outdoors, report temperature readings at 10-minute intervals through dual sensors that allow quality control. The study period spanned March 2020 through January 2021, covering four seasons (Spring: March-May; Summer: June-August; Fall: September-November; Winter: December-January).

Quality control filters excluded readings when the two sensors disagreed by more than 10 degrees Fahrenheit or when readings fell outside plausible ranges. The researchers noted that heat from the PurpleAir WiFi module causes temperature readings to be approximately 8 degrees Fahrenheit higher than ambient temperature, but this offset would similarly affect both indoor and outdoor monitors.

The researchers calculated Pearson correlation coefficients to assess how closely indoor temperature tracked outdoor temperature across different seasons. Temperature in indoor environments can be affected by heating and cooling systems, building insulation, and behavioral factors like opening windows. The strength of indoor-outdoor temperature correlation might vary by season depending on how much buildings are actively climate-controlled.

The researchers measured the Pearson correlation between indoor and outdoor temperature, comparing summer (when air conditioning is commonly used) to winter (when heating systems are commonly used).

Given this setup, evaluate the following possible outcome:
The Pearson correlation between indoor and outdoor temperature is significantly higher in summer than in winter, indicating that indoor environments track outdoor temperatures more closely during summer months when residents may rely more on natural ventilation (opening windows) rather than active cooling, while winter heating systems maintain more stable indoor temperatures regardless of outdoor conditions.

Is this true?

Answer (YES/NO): YES